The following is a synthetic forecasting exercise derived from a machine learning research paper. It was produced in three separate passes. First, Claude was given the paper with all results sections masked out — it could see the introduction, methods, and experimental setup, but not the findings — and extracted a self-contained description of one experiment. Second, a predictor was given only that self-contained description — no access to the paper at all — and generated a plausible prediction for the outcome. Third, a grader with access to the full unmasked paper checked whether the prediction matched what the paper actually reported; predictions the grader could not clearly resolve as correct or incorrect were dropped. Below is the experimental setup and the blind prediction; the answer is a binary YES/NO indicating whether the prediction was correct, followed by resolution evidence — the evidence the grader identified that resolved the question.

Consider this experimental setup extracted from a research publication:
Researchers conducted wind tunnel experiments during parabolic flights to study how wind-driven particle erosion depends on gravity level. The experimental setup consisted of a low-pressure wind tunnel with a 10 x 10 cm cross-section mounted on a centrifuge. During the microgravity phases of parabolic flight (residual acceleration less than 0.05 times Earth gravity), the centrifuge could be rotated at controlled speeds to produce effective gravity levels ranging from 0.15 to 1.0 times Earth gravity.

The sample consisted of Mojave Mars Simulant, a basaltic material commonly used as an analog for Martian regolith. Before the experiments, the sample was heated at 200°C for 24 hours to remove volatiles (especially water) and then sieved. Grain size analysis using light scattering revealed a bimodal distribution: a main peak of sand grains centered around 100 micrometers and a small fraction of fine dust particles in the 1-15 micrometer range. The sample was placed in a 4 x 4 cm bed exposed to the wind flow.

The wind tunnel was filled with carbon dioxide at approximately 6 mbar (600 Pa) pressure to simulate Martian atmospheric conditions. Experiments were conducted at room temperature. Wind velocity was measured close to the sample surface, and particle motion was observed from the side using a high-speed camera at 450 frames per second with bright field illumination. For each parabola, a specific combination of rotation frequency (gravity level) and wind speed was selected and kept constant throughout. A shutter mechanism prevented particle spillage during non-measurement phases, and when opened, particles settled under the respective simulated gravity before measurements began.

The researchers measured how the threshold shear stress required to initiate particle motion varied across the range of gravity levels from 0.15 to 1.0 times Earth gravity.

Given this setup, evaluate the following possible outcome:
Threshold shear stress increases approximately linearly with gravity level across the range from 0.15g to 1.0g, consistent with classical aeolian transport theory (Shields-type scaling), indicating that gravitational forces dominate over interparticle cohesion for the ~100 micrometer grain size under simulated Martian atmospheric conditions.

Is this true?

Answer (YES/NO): NO